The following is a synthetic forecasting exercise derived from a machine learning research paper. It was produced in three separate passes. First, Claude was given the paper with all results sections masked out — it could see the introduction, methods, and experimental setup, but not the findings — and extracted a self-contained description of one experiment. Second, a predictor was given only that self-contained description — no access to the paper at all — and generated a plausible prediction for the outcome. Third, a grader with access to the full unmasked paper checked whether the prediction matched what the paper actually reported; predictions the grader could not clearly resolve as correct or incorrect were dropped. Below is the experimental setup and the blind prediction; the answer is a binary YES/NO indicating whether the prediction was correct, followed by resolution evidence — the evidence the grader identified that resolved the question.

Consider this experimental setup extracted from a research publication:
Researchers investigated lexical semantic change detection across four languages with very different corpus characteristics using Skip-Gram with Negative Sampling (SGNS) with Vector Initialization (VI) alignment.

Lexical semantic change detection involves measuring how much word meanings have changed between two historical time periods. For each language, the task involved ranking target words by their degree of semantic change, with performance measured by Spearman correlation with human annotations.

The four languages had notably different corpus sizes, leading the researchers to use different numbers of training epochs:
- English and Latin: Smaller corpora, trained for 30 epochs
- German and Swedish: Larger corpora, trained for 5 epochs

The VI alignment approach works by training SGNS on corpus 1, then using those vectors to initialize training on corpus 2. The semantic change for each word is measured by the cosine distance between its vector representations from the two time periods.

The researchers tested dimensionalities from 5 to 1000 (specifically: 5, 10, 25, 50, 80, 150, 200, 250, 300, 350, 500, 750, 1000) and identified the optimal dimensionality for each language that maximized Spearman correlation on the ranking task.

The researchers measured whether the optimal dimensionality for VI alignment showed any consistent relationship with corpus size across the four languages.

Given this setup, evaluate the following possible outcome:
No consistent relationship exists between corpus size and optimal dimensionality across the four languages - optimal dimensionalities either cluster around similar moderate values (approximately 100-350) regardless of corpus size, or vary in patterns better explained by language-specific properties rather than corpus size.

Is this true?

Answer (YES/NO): NO